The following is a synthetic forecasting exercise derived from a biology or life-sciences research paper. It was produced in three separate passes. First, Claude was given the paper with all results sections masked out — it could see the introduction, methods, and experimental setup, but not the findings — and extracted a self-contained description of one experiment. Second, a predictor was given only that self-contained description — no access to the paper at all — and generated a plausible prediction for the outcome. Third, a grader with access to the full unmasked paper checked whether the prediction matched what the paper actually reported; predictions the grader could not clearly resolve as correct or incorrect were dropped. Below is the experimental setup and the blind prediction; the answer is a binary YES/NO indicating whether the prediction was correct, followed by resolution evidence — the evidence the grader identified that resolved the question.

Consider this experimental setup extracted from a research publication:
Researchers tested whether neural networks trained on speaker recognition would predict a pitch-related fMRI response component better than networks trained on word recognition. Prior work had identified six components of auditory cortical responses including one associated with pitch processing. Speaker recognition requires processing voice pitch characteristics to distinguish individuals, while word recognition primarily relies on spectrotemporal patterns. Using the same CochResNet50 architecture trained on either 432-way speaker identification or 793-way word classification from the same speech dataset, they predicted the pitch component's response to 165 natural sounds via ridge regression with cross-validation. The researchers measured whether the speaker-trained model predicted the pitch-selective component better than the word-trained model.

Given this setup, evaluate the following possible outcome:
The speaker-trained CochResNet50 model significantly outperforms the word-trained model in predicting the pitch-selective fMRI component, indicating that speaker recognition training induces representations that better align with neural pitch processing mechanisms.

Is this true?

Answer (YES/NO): NO